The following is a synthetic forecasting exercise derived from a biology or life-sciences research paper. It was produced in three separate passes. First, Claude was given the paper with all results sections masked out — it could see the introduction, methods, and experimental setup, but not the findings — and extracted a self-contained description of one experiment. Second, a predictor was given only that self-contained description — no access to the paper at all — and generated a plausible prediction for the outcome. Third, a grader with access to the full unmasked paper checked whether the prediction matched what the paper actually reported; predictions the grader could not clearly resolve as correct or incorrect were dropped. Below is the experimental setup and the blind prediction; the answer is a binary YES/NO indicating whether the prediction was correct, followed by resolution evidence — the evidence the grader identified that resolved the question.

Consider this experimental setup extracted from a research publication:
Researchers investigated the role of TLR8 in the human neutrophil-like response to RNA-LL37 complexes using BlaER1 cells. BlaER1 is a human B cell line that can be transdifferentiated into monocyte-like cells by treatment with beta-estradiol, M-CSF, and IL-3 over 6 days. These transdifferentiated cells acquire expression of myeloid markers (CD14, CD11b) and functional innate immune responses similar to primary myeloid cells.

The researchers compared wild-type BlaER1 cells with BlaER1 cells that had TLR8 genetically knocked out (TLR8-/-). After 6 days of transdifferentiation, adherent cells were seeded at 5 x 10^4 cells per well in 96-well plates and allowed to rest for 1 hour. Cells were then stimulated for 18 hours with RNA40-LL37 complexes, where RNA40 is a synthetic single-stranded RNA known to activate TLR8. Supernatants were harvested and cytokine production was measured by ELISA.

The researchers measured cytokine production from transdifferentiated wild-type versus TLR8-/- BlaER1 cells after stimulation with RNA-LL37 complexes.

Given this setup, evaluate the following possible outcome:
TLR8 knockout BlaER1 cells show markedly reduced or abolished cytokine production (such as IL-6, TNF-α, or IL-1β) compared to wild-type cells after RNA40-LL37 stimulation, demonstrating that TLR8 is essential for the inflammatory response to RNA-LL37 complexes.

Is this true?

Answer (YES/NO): YES